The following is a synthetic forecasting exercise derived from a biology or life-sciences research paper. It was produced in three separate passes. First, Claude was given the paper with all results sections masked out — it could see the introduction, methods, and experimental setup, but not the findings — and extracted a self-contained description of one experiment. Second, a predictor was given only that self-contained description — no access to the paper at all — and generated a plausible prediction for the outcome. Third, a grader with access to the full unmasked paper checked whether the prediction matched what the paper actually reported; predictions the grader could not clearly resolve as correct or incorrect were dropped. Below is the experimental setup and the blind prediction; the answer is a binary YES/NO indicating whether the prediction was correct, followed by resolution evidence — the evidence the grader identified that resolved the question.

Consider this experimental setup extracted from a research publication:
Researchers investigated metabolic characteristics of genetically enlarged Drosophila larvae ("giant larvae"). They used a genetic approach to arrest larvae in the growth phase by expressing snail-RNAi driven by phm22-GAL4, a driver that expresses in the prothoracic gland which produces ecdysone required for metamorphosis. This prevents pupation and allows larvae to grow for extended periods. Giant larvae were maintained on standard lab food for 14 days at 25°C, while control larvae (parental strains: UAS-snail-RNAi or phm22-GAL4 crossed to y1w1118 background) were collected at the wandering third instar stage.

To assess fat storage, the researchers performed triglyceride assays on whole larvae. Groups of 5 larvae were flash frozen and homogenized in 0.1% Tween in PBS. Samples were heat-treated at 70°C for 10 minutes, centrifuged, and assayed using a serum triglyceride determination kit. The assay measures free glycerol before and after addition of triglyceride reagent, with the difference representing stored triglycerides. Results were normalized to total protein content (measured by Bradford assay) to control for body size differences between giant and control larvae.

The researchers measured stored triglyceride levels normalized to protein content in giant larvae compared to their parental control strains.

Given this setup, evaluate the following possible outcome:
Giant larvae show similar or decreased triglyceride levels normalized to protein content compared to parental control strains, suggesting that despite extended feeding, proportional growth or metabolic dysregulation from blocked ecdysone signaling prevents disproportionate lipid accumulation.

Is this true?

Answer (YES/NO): YES